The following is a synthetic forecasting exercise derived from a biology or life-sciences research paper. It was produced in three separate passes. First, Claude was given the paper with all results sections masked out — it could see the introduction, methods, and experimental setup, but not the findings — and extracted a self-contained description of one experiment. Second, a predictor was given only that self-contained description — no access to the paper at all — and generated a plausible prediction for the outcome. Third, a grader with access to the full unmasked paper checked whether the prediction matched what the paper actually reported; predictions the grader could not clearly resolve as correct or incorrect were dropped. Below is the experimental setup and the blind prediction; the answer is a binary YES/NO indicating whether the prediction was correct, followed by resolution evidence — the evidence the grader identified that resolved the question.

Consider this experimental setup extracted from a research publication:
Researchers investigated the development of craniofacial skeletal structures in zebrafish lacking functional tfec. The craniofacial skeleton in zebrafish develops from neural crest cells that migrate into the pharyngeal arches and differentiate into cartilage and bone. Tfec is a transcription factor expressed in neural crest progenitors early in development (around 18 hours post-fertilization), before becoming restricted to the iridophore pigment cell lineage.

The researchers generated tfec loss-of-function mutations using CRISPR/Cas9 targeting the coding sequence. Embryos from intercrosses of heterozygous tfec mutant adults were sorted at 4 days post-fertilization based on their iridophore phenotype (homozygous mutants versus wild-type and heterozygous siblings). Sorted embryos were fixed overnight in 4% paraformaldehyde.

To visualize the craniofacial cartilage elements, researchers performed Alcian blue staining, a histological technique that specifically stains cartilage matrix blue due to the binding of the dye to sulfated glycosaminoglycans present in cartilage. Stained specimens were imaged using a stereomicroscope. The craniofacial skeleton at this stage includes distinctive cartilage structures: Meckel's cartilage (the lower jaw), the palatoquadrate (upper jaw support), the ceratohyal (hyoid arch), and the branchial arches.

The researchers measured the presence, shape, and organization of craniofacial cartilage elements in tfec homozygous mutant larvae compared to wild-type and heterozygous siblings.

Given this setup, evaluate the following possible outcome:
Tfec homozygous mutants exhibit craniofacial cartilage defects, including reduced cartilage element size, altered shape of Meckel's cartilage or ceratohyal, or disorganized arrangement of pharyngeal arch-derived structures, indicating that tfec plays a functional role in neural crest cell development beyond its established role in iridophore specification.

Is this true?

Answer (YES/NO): NO